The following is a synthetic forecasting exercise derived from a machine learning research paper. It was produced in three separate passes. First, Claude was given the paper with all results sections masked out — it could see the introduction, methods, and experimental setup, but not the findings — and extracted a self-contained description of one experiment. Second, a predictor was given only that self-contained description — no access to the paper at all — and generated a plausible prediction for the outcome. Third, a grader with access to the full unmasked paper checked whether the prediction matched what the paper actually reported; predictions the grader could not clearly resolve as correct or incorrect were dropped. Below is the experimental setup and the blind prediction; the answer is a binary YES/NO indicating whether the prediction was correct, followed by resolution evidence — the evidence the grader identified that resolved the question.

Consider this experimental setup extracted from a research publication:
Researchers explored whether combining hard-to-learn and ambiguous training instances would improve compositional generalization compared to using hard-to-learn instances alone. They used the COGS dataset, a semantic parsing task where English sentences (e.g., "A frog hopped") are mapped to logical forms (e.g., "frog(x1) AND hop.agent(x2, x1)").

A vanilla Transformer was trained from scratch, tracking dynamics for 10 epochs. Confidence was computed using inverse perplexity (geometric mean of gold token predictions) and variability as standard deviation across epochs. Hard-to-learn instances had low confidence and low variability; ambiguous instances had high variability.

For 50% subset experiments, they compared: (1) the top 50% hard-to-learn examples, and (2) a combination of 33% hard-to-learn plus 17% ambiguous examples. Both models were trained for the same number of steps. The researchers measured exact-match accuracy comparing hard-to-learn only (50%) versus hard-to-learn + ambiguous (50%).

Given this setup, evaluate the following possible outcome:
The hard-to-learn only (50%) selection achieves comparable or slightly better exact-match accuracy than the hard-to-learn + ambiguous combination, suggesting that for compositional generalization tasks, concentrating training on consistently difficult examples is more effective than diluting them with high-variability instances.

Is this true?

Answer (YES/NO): NO